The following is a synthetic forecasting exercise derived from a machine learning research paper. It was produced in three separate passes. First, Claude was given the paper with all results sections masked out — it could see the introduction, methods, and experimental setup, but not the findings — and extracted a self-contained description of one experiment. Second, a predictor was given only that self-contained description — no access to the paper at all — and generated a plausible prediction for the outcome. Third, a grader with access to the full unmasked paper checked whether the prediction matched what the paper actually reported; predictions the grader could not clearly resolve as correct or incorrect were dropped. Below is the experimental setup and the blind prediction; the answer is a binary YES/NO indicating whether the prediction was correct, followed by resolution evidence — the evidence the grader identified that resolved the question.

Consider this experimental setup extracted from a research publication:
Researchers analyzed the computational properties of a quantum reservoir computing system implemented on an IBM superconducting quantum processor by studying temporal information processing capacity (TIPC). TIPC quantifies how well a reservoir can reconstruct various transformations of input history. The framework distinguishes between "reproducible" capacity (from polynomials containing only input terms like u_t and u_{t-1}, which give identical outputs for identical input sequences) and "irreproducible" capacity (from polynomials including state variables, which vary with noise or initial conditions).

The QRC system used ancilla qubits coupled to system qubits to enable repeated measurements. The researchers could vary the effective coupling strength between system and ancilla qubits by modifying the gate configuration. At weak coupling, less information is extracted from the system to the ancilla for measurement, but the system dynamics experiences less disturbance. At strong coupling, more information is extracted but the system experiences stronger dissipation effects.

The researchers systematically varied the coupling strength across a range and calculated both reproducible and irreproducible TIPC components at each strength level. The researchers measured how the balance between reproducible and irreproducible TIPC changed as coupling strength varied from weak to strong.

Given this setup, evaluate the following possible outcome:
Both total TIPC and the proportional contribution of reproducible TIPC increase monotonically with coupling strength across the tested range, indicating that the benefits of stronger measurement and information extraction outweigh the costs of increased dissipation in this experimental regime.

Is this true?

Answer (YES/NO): NO